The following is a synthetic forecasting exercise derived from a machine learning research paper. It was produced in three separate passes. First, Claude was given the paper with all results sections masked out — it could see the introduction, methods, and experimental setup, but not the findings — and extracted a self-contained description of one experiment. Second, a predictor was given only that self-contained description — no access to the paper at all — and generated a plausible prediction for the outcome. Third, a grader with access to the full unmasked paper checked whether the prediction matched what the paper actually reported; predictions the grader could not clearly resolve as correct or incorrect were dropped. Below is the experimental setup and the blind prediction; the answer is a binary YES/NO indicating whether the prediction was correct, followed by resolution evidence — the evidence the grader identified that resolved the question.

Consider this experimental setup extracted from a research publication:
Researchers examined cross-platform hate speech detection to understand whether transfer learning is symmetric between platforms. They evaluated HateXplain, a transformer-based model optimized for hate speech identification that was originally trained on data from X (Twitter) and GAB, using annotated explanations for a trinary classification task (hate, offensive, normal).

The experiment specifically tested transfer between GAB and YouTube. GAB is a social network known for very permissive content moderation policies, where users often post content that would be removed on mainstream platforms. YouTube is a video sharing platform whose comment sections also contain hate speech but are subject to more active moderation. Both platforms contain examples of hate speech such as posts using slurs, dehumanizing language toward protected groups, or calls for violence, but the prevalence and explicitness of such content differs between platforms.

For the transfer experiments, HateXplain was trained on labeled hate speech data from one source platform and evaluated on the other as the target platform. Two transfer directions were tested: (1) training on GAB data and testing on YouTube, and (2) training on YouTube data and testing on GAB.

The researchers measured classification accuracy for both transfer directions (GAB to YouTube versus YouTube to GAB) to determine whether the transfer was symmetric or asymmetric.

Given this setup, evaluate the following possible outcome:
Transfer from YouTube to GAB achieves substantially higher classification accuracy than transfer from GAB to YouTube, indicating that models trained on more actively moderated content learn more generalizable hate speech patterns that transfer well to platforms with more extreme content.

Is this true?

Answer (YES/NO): NO